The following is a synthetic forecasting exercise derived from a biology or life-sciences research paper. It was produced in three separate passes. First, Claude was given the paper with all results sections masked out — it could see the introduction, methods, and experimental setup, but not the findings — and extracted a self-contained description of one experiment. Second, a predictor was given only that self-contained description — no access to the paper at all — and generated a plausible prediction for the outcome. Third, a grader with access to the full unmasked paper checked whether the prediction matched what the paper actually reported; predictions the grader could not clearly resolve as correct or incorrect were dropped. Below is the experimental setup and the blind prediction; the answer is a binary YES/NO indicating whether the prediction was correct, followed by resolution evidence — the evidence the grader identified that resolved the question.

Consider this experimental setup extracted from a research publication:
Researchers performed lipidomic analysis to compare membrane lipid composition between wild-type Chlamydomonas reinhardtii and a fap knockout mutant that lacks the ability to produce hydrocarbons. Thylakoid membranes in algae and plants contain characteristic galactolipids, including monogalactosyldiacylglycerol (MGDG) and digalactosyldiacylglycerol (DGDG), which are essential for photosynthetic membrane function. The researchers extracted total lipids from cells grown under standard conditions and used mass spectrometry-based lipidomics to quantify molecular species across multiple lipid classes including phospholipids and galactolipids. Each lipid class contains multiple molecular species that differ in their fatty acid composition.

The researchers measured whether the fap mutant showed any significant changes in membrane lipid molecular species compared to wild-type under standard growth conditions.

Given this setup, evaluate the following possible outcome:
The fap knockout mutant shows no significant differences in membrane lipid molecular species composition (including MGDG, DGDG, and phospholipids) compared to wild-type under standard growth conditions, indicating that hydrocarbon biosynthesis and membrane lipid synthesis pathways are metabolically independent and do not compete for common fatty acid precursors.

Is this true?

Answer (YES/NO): NO